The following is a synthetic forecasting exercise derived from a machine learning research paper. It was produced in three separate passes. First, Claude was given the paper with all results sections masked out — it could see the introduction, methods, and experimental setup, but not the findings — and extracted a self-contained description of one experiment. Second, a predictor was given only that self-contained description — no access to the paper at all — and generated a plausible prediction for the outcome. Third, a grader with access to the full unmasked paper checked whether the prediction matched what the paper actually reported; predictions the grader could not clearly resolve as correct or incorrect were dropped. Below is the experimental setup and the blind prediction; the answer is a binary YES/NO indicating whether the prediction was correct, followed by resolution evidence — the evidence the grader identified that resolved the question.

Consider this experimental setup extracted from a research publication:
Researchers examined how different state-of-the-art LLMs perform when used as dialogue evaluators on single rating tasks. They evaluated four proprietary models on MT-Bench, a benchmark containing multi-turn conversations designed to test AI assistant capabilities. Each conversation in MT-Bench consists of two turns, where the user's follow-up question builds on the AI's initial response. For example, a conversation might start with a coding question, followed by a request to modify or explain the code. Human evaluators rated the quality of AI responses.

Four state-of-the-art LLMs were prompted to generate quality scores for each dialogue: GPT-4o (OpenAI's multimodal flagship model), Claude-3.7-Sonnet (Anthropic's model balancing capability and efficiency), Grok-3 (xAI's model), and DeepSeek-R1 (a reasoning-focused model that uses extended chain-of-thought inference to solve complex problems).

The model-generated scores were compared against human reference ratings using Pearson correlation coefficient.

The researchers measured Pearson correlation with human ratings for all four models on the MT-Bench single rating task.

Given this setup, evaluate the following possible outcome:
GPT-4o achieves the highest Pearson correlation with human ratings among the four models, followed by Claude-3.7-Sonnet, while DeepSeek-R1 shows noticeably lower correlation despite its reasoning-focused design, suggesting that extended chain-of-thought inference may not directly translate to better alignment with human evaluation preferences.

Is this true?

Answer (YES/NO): YES